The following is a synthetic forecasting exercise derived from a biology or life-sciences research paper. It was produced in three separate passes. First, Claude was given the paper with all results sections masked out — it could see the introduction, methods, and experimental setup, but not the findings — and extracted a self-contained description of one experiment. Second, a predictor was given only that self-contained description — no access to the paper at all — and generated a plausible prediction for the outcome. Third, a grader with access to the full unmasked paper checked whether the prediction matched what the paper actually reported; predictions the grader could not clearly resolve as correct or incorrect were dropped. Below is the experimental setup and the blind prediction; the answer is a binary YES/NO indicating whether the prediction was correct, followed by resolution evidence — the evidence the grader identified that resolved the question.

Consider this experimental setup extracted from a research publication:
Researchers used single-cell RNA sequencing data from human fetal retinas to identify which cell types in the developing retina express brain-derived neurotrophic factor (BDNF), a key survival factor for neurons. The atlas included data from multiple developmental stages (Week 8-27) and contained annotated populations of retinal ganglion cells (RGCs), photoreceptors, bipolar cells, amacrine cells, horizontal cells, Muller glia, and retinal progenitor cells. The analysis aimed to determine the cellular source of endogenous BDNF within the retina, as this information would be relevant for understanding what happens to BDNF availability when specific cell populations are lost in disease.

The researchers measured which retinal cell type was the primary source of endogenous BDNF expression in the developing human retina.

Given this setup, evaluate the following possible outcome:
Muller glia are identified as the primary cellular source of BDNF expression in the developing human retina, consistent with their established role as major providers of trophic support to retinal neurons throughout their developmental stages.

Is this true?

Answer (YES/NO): NO